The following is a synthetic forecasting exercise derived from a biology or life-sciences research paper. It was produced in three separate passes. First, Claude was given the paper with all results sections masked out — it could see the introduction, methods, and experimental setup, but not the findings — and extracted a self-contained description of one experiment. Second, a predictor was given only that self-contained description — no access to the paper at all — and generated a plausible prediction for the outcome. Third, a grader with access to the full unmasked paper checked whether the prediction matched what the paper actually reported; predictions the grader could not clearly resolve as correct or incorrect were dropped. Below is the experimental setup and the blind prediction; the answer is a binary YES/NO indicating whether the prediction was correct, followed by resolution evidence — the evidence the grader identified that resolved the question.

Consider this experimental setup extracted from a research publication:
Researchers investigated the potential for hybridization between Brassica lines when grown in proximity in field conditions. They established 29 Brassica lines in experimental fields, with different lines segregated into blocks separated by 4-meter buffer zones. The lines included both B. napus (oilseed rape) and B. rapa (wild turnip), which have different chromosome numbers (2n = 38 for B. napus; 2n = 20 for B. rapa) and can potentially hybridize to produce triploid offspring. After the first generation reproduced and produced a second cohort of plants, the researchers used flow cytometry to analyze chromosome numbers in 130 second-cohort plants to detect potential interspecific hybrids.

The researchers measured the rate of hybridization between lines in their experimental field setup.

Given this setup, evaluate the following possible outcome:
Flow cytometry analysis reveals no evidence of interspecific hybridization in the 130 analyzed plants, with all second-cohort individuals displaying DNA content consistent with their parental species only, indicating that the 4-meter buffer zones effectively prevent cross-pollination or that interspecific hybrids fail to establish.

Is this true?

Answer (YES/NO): NO